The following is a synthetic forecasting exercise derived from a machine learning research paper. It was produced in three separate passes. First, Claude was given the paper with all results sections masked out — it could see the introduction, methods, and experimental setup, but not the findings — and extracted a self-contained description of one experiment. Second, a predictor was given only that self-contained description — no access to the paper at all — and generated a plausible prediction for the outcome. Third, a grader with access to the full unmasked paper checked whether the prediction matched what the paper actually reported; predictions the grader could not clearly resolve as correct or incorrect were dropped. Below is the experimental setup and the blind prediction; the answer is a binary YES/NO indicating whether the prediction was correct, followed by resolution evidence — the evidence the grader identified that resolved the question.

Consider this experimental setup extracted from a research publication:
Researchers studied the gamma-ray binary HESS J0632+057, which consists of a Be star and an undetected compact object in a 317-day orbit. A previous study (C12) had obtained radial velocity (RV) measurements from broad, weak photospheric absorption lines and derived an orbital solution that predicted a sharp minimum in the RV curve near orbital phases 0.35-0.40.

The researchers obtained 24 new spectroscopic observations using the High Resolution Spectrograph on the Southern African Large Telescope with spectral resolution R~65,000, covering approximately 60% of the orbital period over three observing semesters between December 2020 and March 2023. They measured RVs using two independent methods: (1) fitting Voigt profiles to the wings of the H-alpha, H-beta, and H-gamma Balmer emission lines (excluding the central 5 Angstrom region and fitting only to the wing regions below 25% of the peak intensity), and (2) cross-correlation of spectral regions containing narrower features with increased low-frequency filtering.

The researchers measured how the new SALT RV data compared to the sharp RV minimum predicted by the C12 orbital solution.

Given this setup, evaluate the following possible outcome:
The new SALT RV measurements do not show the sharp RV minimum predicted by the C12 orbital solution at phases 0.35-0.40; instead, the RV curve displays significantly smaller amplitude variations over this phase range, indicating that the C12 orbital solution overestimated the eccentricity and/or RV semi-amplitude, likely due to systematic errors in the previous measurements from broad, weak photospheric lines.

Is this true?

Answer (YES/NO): YES